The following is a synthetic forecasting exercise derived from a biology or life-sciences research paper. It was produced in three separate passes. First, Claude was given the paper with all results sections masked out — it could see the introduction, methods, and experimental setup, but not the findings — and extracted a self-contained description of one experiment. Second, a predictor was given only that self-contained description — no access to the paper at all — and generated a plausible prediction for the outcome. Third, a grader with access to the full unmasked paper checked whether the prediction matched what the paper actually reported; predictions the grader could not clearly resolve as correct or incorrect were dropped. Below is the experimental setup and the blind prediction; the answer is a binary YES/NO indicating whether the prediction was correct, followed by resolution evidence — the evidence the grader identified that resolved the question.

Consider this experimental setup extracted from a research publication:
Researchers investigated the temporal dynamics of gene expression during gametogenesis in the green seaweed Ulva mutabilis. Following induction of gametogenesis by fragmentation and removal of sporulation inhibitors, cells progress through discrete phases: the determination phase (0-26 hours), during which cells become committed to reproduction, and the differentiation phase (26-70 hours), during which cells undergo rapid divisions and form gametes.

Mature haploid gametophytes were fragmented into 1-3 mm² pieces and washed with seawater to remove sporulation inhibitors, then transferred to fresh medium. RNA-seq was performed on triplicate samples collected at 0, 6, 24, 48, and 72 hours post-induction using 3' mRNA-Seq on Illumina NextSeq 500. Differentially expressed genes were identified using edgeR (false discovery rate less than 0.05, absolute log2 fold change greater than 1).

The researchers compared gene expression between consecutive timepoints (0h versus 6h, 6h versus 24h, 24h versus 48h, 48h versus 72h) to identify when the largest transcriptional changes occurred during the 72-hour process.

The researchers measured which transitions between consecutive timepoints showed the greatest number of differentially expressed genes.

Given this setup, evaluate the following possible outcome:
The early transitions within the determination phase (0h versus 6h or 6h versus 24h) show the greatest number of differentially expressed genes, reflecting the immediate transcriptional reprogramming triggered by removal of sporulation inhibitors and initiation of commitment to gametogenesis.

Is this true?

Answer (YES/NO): NO